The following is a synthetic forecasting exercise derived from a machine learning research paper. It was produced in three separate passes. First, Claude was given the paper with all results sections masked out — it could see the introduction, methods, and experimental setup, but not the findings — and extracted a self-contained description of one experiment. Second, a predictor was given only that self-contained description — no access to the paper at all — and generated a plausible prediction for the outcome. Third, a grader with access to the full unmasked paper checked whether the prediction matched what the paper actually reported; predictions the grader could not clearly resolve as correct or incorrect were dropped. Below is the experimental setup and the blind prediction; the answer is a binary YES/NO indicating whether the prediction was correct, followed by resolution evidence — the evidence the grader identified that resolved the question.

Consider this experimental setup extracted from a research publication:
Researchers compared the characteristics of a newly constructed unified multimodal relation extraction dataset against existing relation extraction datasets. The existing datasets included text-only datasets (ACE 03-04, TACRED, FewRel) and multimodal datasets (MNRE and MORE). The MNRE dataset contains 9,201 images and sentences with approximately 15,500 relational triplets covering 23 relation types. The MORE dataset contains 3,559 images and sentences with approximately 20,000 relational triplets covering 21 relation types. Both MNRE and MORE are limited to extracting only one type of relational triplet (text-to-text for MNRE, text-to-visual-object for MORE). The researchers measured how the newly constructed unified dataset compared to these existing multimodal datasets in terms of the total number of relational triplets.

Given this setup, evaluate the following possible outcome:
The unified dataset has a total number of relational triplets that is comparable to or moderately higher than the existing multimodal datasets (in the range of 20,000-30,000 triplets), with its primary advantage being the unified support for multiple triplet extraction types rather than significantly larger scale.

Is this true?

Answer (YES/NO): NO